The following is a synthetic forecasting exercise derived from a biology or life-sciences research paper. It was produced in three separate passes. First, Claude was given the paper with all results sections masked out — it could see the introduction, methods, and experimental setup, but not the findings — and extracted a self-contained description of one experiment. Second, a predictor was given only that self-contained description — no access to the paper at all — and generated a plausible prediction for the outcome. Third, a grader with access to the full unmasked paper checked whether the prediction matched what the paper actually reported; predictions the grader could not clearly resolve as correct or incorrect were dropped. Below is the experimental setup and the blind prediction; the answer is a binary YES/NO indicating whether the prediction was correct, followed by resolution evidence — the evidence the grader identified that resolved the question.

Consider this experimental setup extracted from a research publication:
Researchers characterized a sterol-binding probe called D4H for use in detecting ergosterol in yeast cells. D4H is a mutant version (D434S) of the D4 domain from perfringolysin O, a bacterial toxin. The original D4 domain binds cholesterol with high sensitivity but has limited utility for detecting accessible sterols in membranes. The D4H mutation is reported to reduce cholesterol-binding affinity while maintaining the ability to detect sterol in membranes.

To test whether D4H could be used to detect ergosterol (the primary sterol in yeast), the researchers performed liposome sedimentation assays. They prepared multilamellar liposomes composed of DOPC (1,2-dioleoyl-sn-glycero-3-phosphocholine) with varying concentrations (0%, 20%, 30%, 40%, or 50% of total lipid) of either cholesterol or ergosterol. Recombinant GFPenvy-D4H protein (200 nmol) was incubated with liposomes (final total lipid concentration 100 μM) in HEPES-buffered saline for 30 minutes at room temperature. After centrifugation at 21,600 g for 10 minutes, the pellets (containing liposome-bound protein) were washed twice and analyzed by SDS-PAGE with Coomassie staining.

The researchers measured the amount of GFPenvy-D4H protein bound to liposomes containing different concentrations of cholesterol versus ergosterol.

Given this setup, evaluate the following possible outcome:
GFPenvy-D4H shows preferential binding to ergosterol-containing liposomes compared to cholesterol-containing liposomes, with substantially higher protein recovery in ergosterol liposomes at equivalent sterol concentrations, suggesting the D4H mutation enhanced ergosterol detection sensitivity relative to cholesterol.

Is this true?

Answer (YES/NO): NO